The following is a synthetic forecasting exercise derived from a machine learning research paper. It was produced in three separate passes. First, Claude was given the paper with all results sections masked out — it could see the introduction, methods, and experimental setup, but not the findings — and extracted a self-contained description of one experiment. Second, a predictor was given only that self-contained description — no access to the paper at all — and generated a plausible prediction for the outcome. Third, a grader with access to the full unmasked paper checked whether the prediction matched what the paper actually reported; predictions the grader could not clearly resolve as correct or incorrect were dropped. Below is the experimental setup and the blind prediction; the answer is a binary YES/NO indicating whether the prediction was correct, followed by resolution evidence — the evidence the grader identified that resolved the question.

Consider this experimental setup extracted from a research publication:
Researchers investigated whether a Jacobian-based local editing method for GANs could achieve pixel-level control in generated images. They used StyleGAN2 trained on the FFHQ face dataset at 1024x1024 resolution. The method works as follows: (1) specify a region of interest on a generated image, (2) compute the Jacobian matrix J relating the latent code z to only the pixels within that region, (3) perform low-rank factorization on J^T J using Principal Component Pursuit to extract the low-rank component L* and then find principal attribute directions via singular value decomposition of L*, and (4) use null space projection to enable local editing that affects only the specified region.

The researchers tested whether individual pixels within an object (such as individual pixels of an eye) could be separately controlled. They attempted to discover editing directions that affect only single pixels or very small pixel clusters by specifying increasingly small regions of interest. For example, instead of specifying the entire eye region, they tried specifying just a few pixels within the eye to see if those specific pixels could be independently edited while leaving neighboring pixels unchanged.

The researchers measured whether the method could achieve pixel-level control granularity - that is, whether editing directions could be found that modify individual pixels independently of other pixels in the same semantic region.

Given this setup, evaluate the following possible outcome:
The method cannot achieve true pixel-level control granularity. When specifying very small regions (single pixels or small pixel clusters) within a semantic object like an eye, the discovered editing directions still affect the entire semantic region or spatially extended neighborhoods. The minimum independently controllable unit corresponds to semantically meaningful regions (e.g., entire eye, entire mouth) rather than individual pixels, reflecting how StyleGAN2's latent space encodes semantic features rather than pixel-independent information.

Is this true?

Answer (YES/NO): YES